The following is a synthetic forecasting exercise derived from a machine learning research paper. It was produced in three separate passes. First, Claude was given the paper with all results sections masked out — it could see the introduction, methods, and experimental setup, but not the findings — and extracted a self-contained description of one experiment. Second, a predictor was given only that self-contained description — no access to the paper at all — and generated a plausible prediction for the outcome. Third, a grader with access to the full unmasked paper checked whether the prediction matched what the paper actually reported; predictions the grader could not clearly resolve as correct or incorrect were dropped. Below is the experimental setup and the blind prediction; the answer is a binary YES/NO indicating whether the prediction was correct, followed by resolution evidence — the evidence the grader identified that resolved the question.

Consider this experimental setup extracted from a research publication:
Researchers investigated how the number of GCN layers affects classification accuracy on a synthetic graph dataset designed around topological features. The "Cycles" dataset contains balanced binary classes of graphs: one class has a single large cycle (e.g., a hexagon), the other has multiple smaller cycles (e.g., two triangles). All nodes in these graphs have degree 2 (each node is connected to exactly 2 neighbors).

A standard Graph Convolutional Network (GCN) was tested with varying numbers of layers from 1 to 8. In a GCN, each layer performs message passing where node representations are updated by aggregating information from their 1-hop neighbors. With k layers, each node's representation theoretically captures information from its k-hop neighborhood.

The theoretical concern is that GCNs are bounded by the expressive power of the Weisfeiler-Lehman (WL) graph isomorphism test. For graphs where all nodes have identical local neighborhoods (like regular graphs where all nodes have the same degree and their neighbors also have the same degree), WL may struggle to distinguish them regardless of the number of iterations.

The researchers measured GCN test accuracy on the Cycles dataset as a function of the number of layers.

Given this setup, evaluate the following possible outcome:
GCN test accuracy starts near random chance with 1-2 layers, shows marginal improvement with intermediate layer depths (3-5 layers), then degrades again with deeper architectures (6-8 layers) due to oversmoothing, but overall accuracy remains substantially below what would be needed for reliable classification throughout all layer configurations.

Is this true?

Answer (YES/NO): NO